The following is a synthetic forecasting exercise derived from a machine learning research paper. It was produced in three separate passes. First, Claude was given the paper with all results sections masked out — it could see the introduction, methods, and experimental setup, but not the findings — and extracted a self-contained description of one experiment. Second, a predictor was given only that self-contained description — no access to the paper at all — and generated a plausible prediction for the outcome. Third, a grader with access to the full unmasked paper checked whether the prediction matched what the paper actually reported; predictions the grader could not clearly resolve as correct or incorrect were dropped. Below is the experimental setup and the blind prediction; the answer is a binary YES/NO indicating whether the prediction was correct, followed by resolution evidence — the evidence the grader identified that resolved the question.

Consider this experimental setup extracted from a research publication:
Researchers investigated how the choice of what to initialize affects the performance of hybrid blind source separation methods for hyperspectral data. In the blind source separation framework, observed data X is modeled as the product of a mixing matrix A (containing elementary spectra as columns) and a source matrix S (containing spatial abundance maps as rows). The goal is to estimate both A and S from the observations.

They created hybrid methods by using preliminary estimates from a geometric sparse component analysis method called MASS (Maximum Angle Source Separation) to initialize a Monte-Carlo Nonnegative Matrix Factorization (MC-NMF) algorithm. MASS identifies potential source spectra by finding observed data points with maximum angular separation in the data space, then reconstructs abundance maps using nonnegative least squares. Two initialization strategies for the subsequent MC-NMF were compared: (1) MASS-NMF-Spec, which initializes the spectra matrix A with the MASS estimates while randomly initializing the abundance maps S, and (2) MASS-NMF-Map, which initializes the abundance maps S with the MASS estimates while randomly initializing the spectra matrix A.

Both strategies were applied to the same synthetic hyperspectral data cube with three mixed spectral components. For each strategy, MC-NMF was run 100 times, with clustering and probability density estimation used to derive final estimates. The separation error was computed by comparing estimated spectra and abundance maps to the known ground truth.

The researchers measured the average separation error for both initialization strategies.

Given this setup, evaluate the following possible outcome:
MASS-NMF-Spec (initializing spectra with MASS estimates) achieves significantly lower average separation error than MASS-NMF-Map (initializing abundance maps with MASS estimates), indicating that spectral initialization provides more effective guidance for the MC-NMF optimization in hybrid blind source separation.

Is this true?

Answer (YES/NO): NO